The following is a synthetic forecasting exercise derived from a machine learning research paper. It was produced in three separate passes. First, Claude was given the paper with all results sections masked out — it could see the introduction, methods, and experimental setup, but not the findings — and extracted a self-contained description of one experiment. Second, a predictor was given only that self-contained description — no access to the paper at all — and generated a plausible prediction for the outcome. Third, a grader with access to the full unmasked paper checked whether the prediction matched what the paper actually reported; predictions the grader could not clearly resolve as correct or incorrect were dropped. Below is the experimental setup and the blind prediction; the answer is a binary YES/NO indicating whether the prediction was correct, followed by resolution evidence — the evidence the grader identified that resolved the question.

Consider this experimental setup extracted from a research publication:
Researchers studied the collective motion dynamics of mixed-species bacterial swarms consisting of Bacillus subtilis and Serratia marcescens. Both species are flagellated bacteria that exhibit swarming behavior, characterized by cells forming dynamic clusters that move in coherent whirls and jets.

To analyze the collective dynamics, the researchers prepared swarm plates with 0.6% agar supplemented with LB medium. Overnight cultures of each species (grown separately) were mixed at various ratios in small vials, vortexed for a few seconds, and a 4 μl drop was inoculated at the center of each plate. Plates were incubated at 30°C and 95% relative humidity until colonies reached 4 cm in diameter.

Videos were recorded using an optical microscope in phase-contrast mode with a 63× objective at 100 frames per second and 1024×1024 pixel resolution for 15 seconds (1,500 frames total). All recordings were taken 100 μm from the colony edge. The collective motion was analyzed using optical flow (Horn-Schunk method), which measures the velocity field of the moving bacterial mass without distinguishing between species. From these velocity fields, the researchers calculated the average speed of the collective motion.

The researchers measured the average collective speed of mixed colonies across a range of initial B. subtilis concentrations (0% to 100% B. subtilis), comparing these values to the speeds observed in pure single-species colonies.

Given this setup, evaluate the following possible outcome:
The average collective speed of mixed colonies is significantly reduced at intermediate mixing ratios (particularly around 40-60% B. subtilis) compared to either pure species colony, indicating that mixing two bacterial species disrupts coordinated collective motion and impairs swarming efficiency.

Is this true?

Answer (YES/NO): NO